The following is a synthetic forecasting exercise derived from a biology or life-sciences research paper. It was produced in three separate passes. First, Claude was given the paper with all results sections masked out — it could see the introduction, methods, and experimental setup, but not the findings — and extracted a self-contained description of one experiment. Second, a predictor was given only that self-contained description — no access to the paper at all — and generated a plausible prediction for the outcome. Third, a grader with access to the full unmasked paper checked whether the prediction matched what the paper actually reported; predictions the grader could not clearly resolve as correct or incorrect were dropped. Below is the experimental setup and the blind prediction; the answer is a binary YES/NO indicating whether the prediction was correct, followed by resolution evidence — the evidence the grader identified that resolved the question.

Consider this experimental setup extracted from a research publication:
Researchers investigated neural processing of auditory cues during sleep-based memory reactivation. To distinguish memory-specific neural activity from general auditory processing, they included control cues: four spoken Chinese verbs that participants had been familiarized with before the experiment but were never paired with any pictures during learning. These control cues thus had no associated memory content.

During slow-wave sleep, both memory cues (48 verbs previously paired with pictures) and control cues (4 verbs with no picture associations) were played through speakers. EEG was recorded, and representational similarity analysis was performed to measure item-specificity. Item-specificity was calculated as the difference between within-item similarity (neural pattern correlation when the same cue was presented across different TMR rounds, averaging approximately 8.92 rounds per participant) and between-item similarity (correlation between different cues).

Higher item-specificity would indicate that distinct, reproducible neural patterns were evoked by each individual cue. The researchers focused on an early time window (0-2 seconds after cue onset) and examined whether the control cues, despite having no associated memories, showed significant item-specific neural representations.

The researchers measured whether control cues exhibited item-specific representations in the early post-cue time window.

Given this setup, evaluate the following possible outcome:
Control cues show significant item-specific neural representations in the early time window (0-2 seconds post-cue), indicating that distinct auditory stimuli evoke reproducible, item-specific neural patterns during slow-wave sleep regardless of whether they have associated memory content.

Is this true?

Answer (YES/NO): YES